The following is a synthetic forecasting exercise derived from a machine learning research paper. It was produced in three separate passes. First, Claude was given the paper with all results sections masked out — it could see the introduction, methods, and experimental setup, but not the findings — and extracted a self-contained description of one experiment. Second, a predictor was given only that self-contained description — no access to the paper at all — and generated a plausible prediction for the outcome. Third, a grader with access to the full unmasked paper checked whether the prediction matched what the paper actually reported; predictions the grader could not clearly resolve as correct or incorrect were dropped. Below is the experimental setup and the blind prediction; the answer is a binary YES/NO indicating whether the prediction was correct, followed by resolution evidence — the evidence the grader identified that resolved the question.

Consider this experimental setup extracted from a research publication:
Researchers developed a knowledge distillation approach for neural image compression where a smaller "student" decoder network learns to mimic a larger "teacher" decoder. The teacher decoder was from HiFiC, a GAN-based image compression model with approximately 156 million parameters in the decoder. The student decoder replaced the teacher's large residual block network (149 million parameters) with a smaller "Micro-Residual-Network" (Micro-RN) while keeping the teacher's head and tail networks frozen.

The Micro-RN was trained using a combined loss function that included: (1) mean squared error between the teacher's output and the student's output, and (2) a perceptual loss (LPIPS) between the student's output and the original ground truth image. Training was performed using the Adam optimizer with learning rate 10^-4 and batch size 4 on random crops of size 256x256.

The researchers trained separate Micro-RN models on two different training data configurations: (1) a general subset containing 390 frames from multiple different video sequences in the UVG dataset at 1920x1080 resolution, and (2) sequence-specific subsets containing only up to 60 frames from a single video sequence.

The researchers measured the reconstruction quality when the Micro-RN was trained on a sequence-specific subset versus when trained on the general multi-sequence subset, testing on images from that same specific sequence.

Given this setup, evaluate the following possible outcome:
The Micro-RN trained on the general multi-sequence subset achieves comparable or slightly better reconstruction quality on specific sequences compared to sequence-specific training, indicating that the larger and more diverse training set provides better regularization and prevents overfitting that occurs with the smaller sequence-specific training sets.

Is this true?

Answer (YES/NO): NO